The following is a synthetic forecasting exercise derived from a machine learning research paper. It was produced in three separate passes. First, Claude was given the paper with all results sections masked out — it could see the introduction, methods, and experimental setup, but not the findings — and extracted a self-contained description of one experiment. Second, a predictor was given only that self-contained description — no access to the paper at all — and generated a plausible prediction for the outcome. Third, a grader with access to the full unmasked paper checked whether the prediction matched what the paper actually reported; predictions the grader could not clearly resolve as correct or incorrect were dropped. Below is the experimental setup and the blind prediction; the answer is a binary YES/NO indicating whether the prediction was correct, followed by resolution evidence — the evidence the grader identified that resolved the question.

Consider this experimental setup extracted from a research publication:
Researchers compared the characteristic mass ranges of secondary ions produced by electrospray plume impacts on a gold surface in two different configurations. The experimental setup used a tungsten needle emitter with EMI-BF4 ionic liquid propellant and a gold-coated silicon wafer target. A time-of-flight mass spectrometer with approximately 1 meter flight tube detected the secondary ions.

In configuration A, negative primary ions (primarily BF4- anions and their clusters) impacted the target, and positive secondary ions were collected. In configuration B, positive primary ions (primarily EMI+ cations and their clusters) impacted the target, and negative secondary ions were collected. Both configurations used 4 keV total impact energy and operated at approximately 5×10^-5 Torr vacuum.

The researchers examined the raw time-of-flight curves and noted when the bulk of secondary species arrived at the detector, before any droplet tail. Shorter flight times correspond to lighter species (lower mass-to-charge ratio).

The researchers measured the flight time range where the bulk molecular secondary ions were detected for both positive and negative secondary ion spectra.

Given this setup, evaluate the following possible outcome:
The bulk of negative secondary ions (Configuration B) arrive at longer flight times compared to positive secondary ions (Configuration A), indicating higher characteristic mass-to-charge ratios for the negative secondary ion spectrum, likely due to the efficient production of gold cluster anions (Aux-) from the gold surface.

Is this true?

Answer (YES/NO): NO